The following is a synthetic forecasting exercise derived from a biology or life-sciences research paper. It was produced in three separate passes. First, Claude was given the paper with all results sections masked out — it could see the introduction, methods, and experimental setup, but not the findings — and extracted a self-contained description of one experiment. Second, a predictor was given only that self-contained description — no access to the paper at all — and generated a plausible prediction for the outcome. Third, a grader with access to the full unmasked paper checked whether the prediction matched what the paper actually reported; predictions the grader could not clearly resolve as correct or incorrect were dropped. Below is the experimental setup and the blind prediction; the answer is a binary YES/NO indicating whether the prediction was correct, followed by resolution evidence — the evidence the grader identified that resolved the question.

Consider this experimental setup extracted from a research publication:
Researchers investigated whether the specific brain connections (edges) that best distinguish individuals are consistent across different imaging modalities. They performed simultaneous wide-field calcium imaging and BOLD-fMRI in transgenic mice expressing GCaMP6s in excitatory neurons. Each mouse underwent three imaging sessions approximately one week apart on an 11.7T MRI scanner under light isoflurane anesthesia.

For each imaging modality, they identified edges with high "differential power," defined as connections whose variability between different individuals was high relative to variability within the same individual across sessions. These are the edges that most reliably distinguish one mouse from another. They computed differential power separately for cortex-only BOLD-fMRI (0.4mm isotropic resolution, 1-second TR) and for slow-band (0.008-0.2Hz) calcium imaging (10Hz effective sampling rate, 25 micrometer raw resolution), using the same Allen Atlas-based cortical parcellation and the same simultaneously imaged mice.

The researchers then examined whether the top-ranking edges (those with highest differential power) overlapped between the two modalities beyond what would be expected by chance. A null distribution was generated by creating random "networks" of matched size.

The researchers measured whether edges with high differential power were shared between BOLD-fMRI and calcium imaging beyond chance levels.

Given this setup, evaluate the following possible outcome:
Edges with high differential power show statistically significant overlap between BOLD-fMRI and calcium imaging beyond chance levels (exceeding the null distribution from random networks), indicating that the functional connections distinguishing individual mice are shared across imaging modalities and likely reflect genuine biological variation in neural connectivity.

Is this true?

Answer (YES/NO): NO